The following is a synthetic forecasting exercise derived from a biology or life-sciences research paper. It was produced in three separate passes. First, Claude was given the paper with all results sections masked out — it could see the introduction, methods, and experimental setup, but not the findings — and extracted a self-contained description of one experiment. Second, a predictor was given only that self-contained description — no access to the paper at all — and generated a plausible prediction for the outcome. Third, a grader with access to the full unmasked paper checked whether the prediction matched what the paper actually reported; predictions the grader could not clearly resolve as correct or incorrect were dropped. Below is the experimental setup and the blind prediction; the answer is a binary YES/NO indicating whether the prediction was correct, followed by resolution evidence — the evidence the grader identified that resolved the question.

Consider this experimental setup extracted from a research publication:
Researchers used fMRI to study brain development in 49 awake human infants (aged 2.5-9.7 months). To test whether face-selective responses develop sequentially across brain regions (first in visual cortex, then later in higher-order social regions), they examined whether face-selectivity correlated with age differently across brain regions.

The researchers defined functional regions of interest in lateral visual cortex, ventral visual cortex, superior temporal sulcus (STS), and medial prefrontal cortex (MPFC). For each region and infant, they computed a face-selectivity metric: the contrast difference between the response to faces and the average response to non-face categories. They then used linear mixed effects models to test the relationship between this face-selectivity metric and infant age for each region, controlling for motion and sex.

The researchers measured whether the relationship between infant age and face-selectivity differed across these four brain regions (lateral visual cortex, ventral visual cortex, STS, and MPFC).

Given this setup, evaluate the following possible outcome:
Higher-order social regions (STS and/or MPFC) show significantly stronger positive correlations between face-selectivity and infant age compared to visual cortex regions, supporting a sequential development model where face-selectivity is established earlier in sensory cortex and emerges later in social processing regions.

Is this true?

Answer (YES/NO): NO